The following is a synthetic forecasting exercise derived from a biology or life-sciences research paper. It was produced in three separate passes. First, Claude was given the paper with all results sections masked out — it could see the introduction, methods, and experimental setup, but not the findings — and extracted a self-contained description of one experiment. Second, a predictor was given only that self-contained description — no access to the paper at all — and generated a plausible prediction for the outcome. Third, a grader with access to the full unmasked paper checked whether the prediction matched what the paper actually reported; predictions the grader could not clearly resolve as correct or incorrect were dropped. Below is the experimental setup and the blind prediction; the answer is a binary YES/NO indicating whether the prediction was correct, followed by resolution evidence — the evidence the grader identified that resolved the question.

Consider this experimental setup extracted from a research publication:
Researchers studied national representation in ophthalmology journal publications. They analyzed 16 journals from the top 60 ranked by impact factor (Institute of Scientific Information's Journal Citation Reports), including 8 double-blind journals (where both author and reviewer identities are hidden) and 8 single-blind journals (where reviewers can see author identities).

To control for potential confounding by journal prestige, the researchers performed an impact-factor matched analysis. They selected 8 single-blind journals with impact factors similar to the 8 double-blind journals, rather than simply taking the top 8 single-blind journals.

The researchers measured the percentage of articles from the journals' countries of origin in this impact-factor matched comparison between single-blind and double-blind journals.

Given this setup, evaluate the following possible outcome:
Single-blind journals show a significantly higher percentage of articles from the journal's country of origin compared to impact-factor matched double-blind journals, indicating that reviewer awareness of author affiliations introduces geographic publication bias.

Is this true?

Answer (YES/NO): NO